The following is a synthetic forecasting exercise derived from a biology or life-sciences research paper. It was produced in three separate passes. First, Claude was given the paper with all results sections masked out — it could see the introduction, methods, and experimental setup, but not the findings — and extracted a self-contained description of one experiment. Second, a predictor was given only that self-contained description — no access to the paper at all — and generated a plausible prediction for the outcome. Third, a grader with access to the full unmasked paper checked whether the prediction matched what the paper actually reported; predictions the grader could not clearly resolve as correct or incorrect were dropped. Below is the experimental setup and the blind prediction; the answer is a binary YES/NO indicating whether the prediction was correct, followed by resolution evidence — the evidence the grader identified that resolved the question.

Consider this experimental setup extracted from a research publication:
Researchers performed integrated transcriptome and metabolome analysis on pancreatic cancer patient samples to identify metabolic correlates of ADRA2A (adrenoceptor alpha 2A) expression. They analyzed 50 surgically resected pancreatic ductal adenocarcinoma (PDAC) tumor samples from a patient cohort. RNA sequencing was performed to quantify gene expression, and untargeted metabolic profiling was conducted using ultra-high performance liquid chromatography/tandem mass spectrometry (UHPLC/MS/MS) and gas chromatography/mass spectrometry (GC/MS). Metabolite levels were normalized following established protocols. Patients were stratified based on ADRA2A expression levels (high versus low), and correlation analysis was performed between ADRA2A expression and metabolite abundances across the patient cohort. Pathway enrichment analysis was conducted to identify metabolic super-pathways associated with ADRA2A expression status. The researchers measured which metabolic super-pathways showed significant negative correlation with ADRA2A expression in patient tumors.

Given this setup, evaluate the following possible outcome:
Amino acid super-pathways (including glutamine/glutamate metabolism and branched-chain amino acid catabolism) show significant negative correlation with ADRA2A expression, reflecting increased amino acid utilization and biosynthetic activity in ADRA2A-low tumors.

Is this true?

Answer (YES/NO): YES